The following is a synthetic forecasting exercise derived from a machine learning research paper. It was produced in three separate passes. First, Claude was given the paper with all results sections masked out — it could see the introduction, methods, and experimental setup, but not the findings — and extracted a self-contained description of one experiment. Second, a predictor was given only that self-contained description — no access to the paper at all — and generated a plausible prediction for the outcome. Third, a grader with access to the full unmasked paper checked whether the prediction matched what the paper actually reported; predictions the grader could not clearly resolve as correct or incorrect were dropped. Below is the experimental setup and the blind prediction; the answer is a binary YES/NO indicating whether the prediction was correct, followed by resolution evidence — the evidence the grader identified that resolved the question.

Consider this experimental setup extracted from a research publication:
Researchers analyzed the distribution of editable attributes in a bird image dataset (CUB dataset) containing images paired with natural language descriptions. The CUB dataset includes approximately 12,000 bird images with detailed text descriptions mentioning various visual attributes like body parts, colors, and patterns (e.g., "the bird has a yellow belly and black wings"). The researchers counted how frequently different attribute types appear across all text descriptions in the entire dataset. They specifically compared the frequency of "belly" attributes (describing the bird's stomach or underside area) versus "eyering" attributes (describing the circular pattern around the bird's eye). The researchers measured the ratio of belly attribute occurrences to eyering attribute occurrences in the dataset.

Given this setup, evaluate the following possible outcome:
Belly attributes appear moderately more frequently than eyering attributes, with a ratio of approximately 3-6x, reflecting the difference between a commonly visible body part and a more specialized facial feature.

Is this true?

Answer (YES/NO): NO